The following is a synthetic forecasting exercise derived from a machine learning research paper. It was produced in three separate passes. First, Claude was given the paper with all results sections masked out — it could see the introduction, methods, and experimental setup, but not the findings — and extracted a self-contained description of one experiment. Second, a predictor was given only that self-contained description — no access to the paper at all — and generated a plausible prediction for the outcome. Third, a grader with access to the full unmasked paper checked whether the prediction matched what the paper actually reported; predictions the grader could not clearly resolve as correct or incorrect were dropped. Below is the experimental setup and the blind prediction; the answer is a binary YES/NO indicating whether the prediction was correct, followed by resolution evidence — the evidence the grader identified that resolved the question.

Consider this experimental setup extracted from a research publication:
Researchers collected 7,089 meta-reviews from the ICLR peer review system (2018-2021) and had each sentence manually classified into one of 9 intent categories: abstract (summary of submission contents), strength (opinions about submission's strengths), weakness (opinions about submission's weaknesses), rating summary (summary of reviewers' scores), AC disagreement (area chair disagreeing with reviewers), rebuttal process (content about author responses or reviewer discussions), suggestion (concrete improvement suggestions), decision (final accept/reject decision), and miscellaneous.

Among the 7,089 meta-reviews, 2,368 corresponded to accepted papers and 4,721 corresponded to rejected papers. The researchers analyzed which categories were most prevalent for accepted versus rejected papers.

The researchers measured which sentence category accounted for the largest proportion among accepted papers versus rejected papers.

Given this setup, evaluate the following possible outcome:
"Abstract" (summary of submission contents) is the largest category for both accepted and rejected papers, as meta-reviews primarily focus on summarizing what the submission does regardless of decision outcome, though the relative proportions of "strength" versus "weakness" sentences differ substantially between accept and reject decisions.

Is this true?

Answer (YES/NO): NO